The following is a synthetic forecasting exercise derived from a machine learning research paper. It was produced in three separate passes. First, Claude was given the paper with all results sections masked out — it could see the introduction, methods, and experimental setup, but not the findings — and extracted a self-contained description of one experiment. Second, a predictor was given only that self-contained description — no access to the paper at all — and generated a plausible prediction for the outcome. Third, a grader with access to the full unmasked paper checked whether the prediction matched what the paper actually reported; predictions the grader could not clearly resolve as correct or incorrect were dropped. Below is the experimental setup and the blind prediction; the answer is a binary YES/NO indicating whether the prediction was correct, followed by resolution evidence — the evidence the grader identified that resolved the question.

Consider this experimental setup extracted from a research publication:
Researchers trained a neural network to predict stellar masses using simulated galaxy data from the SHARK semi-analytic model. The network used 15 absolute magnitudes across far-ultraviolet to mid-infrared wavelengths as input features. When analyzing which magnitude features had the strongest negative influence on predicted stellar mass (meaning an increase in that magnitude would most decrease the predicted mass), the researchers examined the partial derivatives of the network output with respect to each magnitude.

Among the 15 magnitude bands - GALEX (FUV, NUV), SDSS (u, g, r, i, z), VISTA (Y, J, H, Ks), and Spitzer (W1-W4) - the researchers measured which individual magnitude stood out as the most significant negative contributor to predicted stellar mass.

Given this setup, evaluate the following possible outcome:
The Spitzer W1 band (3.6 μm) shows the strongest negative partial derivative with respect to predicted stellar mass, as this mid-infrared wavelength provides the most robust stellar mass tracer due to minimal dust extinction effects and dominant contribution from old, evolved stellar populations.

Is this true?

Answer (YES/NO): NO